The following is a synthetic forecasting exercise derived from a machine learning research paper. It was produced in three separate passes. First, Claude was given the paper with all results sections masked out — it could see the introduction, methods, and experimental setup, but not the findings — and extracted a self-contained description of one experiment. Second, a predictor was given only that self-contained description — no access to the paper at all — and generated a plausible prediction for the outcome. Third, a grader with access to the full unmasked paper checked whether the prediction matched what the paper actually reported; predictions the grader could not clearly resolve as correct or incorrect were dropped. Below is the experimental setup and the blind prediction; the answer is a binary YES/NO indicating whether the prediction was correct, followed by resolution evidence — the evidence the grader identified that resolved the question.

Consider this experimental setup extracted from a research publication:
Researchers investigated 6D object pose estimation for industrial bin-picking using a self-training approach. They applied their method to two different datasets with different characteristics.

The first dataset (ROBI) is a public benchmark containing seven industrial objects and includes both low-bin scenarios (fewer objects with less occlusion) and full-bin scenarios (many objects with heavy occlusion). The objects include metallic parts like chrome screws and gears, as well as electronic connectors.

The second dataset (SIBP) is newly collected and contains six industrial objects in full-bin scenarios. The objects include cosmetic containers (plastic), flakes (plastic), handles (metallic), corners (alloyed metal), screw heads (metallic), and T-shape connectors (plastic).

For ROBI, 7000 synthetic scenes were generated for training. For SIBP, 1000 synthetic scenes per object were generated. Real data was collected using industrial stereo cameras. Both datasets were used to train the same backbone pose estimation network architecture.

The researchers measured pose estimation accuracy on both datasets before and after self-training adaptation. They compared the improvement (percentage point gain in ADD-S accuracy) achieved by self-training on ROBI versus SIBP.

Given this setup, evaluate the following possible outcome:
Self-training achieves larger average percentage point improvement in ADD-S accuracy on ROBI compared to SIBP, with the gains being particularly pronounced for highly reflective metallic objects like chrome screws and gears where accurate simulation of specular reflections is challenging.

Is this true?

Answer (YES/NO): NO